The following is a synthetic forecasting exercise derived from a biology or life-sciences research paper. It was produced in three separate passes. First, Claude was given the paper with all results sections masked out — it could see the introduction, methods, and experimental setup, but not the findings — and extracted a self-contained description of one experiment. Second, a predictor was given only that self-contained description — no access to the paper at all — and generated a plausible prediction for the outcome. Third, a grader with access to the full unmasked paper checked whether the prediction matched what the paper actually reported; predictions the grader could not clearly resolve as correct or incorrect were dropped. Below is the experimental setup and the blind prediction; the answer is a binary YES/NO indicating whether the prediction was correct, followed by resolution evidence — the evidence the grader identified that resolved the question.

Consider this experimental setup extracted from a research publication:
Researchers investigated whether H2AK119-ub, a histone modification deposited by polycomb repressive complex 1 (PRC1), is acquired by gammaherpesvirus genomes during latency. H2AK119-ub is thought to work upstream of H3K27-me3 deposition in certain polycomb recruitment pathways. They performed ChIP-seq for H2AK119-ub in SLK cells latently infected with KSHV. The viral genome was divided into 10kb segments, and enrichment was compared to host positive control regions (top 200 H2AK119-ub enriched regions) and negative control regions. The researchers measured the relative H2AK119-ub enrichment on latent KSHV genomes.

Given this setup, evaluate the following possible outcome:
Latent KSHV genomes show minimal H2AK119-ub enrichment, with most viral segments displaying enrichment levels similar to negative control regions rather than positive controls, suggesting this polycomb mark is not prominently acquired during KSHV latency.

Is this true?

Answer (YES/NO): NO